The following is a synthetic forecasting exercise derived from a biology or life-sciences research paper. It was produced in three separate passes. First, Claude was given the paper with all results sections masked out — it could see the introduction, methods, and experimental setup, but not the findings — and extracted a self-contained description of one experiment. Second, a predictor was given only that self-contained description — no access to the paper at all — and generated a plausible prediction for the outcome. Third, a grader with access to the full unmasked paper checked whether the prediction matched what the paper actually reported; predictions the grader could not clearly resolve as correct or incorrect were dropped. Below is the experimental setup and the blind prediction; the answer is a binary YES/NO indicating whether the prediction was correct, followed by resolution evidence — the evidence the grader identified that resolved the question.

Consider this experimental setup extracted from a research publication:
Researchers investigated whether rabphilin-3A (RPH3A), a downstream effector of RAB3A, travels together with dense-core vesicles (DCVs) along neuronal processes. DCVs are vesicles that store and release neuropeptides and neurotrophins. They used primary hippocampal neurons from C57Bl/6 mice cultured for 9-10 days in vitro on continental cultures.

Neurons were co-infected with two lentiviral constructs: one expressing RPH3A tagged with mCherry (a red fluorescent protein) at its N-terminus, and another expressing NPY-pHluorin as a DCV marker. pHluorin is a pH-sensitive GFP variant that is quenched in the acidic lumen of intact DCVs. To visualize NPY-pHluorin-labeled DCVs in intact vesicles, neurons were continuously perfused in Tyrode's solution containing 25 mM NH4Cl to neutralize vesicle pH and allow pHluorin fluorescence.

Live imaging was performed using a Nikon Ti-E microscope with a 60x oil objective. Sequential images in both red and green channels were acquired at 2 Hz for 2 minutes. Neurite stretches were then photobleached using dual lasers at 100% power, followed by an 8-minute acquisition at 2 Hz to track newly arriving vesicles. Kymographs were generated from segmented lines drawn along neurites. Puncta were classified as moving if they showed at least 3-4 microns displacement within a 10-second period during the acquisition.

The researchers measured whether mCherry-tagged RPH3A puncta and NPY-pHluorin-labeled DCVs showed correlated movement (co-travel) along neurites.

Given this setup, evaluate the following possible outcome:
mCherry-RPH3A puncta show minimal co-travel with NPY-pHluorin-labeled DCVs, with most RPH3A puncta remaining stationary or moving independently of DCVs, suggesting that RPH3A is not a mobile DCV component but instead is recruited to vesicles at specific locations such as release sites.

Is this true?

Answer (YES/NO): YES